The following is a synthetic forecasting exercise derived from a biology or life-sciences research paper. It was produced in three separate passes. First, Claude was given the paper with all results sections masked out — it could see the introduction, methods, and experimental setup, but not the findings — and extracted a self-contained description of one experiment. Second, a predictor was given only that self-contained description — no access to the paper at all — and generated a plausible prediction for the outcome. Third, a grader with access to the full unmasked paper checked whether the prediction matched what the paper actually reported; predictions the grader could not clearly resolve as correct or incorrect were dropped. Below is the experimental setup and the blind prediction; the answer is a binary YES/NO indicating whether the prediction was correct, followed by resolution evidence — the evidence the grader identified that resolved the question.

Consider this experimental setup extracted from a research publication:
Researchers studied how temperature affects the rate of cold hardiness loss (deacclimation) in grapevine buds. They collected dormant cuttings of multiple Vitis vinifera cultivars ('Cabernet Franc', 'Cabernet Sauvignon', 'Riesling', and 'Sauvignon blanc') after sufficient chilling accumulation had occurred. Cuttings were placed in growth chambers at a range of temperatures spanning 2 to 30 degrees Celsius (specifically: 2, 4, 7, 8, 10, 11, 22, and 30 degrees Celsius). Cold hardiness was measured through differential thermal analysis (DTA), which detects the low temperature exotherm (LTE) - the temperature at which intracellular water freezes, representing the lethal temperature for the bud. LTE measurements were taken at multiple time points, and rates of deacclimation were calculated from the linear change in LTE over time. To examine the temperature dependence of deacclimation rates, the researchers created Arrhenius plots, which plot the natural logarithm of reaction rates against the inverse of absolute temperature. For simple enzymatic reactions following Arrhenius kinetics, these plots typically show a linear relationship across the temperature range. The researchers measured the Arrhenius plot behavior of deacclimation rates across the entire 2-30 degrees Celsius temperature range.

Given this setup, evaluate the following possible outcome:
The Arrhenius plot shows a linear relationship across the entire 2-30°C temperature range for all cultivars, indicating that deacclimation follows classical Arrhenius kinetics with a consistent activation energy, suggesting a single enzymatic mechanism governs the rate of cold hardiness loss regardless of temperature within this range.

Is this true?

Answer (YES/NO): NO